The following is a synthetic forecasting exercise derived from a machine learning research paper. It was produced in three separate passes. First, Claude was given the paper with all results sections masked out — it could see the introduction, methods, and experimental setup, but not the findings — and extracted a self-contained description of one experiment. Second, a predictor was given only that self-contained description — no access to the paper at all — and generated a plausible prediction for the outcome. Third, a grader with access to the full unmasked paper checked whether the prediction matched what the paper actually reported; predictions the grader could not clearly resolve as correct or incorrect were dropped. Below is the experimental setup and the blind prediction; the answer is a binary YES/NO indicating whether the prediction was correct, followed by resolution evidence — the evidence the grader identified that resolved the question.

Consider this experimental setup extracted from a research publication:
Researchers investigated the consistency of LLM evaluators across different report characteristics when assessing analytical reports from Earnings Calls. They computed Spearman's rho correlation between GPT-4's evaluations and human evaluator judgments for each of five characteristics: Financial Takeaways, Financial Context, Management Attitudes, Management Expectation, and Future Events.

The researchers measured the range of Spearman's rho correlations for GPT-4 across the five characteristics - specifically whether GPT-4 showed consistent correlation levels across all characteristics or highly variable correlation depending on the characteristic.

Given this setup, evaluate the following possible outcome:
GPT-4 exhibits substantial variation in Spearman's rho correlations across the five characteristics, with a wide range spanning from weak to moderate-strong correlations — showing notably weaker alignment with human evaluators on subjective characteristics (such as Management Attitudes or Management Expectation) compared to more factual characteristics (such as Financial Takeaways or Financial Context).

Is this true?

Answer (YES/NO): NO